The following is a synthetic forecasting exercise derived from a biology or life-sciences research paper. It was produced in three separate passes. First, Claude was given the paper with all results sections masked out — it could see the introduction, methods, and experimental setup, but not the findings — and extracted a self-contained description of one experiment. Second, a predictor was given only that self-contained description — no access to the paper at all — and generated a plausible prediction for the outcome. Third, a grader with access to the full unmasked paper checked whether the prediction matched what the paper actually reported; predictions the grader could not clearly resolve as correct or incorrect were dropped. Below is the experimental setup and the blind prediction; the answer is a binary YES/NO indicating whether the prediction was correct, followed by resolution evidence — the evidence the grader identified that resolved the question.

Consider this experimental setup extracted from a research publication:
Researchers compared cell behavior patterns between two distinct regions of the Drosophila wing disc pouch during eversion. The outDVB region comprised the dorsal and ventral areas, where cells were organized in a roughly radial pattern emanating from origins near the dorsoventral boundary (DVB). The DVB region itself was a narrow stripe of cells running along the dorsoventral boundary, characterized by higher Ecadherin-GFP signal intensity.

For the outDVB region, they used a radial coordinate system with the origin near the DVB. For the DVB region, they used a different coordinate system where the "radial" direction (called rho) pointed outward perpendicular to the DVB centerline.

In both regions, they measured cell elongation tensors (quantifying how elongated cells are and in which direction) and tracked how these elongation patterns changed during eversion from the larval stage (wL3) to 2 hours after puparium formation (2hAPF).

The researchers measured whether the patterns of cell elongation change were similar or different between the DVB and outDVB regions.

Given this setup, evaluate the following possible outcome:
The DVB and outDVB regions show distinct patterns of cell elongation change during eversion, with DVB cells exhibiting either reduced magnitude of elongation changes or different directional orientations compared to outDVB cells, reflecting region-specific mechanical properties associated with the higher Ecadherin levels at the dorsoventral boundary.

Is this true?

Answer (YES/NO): YES